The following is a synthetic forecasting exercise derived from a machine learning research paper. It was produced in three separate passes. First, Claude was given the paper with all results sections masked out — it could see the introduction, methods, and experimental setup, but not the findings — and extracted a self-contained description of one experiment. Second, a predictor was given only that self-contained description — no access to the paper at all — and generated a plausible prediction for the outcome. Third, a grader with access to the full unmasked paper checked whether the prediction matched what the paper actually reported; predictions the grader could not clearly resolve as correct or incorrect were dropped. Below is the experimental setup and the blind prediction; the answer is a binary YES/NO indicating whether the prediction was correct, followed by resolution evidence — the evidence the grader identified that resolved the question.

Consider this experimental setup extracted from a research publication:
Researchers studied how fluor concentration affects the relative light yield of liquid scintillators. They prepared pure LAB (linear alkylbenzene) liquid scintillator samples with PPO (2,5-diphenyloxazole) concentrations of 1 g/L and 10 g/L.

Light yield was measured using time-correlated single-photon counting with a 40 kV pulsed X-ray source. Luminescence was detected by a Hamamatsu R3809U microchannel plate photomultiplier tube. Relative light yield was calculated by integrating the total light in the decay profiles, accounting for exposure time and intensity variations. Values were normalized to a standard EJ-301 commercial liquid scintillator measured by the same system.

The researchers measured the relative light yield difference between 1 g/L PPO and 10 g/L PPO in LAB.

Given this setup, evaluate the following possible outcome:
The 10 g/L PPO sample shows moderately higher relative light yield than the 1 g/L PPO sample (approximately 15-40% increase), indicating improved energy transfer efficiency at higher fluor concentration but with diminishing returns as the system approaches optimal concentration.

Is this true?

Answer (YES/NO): NO